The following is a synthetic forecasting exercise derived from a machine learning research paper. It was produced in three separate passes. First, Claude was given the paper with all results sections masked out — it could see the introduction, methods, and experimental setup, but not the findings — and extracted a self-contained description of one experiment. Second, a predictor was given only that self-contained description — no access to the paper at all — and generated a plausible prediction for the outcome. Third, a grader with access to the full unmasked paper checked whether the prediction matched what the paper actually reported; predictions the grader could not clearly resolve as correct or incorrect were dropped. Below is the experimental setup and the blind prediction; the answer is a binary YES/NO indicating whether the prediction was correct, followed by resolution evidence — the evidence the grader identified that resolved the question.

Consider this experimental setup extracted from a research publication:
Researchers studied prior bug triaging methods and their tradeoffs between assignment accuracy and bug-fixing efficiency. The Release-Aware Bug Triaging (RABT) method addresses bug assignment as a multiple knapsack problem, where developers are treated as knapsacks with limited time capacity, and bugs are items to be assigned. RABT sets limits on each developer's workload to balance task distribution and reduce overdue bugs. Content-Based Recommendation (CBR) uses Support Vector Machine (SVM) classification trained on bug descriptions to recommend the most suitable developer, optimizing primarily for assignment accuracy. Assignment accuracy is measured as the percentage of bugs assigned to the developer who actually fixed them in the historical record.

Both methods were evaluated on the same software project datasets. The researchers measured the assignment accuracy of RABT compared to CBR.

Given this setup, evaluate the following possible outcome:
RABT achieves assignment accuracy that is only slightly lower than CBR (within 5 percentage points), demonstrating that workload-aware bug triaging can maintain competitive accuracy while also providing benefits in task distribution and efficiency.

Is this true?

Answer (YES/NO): NO